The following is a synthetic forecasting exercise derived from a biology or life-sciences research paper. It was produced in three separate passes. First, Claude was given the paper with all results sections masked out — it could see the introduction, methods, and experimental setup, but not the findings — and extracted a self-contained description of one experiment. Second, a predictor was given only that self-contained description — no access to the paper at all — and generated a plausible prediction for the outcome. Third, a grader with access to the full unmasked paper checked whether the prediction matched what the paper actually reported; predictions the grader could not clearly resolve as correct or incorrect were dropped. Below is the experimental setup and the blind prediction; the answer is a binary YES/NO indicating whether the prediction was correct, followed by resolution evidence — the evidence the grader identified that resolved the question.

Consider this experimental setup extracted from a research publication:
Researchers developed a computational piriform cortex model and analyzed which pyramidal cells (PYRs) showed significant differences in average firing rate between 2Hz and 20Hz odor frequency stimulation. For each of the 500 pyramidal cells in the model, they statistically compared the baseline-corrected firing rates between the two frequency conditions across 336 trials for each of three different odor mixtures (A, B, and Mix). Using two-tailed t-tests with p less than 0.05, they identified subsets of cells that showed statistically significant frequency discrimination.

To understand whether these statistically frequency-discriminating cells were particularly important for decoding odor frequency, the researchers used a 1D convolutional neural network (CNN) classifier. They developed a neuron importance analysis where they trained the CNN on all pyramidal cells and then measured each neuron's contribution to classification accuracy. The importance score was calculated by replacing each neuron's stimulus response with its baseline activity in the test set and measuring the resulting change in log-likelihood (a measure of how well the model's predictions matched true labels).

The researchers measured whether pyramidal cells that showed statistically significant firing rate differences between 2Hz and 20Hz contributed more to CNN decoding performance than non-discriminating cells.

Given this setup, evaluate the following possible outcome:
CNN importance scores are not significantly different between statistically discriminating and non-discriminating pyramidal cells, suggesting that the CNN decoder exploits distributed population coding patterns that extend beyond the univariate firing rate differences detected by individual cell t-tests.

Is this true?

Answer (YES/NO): YES